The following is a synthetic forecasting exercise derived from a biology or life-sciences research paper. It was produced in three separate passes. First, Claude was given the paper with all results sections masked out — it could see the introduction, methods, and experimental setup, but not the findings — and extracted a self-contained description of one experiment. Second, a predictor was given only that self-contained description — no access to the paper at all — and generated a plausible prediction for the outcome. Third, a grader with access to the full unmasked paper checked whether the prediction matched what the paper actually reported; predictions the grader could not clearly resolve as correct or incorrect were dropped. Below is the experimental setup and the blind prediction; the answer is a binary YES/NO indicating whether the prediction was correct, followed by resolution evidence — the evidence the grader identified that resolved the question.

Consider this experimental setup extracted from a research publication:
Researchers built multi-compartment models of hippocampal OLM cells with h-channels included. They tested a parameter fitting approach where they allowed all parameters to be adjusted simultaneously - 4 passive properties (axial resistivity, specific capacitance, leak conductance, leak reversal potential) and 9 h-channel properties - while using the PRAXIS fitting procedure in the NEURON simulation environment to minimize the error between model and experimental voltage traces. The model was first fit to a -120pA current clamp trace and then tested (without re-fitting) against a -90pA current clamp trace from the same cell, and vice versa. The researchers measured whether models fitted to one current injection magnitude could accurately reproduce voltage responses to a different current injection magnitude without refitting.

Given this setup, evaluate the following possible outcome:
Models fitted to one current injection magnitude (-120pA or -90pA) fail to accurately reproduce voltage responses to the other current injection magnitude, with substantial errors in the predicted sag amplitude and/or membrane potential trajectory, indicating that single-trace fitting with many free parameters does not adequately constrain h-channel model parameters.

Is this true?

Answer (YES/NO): YES